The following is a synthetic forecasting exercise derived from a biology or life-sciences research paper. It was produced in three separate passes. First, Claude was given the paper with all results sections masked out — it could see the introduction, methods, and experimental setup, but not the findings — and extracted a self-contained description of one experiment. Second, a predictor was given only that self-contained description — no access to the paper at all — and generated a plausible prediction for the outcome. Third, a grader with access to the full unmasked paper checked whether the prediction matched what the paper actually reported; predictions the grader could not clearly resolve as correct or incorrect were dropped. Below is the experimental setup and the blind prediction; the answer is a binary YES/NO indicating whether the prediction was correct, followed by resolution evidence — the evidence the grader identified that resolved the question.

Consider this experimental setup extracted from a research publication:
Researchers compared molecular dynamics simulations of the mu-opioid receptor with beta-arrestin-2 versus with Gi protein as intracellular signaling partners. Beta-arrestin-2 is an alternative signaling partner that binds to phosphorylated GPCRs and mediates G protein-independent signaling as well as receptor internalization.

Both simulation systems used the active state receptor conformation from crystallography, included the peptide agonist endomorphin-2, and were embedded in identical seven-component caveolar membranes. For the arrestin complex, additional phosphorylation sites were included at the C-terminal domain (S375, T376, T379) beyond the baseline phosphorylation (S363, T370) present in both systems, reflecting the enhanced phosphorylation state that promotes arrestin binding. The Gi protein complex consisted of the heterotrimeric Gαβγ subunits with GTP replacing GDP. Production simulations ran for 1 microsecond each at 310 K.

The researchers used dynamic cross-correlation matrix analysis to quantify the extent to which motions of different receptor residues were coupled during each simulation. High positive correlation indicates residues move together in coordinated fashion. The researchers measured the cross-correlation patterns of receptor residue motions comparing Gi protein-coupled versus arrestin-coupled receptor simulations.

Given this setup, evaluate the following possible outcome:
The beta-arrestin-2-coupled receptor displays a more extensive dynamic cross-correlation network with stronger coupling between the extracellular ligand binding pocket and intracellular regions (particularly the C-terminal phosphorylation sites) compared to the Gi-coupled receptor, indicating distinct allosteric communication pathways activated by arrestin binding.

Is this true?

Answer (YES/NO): NO